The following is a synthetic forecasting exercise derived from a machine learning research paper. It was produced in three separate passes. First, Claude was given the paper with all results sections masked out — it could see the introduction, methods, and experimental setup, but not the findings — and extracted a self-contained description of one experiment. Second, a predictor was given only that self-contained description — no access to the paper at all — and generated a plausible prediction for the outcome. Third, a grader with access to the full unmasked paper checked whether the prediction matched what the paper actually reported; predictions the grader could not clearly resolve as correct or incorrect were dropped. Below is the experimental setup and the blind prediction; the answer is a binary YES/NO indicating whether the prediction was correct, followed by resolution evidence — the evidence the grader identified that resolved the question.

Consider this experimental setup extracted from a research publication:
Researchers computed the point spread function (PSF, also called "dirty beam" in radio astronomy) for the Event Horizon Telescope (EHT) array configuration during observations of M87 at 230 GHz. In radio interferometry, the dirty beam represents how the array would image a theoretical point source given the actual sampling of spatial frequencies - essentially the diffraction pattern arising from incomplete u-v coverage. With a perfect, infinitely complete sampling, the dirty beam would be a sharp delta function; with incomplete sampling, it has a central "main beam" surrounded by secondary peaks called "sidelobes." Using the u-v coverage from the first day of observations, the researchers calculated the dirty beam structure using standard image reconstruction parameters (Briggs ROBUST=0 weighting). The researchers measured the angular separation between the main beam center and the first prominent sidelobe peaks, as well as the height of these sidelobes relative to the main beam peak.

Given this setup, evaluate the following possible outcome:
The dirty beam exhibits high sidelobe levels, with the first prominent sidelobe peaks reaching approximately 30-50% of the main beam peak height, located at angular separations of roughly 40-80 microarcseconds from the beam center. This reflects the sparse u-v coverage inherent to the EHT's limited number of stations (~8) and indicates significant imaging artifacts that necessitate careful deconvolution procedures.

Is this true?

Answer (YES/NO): NO